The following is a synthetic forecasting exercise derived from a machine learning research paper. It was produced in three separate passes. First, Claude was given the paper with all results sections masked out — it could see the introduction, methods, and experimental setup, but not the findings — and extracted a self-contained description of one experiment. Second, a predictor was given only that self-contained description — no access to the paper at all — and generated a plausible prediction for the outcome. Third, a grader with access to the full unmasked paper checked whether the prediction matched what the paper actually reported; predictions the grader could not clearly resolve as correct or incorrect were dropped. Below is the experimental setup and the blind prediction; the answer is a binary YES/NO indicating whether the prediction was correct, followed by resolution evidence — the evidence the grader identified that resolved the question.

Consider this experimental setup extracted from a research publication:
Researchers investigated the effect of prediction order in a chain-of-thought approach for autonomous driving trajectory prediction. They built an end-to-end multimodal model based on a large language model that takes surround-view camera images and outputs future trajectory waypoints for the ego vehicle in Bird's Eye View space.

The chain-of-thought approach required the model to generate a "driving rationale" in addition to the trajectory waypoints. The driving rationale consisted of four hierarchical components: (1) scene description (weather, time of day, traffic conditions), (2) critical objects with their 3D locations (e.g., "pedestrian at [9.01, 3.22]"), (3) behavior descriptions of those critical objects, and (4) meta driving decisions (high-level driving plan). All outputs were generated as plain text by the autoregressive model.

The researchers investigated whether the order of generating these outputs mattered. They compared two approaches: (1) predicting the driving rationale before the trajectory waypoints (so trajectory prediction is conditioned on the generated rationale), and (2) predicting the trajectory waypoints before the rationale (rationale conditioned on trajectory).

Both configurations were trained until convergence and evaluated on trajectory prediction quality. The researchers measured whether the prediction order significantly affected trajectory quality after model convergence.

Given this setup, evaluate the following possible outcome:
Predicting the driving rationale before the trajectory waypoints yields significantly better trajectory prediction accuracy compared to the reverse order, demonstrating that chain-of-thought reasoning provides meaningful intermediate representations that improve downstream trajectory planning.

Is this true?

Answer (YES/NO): NO